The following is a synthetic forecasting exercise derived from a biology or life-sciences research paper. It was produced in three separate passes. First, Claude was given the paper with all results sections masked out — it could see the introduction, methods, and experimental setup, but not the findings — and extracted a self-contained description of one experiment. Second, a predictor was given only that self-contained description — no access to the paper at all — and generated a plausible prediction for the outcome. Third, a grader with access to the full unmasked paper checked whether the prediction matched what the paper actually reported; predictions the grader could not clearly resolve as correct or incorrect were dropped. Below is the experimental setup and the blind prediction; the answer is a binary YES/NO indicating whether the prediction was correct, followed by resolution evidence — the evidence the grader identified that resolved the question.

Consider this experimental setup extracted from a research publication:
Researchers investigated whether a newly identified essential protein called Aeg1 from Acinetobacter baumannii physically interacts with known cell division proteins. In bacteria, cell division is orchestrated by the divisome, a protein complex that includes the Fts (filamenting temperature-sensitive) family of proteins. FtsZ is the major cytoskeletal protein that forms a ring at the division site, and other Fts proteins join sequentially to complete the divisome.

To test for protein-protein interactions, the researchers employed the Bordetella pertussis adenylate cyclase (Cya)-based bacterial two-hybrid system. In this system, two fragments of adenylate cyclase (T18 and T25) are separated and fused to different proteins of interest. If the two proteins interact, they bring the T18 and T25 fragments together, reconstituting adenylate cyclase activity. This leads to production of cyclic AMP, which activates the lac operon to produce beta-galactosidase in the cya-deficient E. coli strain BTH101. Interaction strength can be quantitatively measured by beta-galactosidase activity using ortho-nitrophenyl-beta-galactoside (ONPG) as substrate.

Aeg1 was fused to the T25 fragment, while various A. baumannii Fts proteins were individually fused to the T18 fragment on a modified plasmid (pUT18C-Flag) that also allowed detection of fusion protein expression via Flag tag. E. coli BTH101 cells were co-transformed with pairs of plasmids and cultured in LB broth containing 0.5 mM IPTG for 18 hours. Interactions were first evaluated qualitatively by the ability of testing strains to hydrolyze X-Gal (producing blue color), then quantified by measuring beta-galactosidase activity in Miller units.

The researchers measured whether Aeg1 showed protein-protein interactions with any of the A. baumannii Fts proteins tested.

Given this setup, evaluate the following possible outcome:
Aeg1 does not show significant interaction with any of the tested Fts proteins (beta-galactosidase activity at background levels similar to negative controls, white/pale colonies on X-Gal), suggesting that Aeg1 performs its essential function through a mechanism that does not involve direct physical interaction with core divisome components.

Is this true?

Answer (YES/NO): NO